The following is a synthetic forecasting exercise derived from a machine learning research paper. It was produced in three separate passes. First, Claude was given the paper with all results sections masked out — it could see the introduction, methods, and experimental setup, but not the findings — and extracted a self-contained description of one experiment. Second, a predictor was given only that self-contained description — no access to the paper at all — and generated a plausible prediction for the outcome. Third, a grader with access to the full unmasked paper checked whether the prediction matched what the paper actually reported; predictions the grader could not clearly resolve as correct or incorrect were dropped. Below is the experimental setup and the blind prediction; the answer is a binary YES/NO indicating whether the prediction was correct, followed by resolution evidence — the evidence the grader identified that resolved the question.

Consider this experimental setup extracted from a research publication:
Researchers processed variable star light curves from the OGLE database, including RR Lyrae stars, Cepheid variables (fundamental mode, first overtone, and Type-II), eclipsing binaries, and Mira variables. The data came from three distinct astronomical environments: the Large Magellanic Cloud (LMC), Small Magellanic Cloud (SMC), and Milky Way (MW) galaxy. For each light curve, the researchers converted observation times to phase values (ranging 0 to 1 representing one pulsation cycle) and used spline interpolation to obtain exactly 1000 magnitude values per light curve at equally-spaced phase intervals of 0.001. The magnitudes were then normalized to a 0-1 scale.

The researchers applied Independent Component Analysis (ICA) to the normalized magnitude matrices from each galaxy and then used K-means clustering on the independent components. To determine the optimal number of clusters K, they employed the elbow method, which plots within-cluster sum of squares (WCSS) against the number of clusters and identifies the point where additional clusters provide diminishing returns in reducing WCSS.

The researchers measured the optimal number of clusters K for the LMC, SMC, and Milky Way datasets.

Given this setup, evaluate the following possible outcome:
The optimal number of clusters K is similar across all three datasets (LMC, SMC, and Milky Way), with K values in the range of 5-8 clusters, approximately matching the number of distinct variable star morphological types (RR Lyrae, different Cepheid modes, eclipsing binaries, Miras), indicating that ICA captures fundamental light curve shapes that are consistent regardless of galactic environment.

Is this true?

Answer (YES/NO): NO